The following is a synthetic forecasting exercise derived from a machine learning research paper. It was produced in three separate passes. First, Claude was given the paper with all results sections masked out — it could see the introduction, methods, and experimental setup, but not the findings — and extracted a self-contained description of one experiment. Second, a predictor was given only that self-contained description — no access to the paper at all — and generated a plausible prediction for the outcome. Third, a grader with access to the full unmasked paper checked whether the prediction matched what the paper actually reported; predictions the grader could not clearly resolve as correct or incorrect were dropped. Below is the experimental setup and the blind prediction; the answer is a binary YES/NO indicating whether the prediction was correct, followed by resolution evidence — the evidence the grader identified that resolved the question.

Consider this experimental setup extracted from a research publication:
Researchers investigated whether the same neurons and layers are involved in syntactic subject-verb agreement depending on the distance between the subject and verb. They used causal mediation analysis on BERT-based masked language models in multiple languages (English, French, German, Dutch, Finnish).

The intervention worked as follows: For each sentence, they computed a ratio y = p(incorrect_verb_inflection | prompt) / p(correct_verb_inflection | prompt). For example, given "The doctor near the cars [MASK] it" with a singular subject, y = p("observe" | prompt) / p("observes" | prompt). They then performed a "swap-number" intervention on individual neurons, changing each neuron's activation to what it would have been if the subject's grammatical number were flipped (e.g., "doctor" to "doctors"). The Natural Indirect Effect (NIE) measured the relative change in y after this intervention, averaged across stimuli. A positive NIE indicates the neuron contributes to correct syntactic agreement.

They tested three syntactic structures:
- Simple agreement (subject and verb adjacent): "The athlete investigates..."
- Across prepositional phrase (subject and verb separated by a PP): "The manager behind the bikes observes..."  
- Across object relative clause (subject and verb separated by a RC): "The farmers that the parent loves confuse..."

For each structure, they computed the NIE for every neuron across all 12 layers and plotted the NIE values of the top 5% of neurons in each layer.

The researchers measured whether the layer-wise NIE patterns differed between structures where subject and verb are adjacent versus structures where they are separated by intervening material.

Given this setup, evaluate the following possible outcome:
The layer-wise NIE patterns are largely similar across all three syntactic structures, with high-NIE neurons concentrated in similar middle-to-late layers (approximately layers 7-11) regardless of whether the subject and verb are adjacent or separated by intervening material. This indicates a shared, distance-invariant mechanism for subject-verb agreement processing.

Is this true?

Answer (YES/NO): NO